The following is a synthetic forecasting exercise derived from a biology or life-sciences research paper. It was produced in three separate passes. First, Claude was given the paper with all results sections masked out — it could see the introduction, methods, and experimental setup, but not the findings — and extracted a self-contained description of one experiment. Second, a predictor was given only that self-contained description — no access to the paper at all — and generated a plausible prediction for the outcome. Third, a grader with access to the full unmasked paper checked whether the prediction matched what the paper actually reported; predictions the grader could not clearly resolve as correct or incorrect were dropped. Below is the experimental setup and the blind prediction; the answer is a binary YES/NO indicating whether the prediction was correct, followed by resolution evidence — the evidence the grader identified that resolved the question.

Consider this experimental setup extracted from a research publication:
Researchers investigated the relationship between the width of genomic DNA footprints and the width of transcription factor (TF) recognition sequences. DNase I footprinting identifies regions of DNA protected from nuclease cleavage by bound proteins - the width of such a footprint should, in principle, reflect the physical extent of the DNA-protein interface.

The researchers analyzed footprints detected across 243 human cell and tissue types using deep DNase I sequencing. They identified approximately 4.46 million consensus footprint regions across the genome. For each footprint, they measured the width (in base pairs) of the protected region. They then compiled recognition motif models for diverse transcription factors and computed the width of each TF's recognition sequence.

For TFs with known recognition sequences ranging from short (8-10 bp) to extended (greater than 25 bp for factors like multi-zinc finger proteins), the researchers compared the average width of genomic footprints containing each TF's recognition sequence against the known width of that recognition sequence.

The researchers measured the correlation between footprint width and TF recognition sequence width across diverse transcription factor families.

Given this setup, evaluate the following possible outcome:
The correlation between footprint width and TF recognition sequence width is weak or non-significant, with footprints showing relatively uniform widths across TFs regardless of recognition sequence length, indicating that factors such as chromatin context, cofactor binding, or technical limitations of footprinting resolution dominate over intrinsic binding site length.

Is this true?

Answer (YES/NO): NO